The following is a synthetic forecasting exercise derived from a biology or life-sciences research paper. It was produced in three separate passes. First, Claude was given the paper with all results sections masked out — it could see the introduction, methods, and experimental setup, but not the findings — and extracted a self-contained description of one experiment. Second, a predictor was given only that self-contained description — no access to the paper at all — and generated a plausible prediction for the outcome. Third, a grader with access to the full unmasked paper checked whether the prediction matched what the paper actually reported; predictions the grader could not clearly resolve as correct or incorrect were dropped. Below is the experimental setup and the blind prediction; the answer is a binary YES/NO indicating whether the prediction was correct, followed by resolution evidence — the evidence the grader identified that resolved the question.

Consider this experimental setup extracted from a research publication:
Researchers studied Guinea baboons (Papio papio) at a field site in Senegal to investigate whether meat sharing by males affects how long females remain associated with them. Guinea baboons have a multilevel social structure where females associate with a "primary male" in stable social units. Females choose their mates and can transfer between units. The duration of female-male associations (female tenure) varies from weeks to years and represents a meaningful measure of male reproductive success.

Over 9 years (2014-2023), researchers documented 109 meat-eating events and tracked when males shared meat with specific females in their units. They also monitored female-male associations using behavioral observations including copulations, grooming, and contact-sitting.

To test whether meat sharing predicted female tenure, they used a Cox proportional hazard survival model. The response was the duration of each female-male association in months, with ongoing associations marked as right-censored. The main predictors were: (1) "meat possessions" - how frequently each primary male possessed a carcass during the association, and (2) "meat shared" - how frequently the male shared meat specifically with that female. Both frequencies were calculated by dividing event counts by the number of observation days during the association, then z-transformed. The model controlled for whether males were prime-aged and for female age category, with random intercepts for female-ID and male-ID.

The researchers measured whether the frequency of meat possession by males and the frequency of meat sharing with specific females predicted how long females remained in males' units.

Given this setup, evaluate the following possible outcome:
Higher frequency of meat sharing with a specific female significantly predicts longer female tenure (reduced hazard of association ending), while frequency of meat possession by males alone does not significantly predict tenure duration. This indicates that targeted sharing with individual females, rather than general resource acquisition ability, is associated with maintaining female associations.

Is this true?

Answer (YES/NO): NO